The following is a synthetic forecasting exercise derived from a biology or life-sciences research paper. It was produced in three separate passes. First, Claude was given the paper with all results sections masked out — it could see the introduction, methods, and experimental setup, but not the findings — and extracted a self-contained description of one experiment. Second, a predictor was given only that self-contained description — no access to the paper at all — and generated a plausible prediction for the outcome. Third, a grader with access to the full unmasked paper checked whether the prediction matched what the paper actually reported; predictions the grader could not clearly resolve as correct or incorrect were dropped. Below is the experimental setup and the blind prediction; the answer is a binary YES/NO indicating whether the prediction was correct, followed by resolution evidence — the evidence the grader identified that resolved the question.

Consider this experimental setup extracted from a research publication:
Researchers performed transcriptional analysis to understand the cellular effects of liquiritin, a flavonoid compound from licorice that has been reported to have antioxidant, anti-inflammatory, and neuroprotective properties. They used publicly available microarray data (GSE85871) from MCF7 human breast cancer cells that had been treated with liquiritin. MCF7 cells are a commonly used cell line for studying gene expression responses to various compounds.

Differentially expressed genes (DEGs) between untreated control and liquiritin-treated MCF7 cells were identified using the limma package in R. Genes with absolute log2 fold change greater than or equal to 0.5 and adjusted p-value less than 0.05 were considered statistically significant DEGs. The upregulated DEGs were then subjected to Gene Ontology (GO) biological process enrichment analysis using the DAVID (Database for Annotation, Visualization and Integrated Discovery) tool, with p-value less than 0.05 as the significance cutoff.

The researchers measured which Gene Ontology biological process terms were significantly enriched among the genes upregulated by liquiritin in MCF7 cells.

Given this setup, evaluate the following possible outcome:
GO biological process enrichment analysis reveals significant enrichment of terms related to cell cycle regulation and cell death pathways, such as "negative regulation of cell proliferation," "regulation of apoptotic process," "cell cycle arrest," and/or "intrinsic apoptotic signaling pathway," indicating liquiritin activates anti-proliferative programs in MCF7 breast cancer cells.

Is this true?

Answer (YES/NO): NO